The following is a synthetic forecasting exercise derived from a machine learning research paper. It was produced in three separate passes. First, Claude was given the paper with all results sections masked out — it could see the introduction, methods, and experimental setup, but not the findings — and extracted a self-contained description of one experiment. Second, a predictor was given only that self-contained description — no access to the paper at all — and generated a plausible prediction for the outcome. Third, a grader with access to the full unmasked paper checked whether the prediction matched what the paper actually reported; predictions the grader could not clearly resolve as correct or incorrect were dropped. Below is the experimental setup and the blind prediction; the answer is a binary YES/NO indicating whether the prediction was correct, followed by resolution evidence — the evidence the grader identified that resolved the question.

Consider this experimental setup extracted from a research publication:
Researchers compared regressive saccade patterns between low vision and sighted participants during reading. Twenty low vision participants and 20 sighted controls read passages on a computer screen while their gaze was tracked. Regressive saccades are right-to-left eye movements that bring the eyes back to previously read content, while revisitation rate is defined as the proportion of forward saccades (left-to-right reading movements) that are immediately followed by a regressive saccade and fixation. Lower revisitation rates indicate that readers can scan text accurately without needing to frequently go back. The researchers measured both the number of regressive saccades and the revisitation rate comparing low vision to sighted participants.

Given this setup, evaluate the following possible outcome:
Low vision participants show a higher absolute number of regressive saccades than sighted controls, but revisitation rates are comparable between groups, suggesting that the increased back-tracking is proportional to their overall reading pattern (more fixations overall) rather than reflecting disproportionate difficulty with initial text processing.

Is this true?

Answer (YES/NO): YES